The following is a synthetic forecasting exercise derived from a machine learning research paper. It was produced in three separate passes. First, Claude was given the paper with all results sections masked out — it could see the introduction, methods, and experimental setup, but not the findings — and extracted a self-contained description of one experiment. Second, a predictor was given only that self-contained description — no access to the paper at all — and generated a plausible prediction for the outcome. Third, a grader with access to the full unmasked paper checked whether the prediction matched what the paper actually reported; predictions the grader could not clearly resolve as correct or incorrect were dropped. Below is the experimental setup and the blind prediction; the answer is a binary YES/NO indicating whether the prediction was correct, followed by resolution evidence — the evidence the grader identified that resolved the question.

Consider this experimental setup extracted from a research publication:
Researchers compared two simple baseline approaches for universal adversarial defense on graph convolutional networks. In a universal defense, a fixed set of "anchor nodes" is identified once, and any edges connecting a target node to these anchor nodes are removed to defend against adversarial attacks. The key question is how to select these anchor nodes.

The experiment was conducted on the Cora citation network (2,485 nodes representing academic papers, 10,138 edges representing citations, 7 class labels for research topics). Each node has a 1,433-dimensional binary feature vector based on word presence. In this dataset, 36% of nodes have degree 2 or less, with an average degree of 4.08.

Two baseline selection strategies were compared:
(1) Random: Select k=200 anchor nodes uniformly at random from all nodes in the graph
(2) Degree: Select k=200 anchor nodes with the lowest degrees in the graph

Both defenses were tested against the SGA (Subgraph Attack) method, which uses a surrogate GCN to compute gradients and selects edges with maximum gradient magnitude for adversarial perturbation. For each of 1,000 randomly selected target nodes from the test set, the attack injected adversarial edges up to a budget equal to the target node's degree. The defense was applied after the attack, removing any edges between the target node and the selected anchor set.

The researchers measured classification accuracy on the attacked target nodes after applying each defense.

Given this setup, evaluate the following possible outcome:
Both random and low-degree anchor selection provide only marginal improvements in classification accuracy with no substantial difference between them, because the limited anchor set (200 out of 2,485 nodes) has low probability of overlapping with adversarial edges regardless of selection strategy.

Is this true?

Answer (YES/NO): NO